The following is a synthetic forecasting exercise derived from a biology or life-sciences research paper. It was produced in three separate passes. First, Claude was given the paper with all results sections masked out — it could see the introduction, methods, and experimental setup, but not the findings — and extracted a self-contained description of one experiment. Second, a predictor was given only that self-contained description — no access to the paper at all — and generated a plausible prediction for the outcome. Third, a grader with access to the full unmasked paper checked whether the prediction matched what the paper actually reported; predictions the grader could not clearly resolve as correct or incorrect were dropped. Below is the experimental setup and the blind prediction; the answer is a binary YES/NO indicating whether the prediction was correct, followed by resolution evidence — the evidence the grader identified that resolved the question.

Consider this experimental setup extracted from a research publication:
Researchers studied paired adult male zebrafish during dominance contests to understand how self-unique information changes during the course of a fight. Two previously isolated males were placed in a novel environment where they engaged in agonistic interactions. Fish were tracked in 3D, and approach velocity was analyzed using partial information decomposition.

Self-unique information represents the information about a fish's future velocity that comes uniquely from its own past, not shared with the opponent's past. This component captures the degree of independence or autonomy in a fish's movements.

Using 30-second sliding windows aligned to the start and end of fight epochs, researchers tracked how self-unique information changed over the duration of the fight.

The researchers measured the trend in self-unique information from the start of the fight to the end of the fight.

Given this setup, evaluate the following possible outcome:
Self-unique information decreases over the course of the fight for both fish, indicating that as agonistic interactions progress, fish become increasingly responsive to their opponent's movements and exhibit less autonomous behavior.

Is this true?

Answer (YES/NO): YES